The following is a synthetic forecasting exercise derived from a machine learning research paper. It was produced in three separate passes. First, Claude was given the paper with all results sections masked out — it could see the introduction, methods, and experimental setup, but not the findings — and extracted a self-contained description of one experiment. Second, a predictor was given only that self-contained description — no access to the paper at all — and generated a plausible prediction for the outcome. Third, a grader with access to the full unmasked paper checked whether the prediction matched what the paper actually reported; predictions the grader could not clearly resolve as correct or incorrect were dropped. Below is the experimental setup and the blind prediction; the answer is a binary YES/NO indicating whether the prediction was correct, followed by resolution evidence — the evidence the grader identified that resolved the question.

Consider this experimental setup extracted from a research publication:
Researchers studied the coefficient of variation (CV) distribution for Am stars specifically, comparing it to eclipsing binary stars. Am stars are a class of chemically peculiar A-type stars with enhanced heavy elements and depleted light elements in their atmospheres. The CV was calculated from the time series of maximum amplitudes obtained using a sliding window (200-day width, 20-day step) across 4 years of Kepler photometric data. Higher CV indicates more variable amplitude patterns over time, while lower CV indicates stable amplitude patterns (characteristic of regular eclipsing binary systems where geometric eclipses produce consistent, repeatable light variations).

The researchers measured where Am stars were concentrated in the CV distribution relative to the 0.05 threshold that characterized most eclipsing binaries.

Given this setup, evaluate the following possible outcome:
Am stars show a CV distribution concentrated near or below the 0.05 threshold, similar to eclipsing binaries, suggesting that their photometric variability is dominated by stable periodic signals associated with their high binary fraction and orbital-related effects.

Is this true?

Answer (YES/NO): NO